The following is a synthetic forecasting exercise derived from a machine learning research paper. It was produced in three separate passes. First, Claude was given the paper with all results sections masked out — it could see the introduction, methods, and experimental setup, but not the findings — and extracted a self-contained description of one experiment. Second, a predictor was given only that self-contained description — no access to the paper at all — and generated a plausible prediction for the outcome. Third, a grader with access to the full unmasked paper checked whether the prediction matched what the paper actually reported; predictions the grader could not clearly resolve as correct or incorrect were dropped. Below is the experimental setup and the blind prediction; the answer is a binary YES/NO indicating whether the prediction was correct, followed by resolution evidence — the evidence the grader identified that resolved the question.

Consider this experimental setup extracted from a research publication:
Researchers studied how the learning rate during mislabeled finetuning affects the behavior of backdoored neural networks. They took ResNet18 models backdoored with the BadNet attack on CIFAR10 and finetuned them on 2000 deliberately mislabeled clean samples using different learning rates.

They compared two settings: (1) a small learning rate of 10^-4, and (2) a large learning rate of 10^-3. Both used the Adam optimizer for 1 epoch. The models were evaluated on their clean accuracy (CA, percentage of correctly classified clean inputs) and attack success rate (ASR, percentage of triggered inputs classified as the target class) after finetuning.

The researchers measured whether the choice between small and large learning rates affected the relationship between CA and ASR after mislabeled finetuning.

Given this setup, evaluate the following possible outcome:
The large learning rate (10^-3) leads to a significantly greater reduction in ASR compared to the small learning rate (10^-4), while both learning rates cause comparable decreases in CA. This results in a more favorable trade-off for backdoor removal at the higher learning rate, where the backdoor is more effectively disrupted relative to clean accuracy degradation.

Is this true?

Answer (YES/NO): NO